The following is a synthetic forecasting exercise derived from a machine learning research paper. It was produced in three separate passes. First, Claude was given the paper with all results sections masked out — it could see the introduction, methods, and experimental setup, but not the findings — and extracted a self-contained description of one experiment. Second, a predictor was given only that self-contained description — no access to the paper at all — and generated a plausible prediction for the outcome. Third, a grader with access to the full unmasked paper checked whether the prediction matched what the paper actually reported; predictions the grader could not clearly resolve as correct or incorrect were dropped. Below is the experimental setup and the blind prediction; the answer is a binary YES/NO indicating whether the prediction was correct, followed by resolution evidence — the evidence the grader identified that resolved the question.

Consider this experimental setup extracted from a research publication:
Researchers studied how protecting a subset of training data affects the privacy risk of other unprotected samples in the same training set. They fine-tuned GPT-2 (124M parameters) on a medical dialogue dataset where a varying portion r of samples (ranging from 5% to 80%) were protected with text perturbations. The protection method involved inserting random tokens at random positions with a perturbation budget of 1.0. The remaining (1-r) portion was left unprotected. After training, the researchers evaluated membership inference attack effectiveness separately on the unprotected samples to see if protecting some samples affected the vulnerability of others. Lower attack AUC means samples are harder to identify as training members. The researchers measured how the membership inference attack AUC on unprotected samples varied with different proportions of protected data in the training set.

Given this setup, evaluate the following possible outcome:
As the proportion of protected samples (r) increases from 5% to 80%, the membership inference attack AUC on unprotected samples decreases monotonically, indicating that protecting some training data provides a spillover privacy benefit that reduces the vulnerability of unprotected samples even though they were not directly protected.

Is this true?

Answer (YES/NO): NO